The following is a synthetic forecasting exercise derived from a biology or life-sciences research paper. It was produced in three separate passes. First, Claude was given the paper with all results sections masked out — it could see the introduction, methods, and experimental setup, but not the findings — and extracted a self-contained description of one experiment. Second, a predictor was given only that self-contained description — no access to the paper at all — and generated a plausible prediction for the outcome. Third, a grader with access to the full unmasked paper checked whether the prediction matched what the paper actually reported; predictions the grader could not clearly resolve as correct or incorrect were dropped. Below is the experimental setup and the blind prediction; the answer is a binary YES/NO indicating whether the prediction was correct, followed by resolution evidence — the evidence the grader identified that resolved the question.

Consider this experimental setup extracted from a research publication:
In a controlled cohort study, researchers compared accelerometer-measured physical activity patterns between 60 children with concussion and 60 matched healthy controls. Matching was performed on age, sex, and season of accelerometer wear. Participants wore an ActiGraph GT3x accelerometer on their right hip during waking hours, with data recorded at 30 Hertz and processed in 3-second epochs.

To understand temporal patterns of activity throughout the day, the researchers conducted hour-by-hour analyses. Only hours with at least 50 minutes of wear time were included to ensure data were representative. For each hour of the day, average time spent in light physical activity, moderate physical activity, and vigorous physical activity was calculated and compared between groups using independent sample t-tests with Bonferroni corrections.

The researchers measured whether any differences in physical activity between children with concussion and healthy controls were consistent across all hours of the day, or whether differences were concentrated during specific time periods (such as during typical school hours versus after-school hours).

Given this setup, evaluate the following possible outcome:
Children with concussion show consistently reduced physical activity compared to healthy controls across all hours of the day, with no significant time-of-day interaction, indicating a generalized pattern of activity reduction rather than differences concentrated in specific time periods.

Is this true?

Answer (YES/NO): NO